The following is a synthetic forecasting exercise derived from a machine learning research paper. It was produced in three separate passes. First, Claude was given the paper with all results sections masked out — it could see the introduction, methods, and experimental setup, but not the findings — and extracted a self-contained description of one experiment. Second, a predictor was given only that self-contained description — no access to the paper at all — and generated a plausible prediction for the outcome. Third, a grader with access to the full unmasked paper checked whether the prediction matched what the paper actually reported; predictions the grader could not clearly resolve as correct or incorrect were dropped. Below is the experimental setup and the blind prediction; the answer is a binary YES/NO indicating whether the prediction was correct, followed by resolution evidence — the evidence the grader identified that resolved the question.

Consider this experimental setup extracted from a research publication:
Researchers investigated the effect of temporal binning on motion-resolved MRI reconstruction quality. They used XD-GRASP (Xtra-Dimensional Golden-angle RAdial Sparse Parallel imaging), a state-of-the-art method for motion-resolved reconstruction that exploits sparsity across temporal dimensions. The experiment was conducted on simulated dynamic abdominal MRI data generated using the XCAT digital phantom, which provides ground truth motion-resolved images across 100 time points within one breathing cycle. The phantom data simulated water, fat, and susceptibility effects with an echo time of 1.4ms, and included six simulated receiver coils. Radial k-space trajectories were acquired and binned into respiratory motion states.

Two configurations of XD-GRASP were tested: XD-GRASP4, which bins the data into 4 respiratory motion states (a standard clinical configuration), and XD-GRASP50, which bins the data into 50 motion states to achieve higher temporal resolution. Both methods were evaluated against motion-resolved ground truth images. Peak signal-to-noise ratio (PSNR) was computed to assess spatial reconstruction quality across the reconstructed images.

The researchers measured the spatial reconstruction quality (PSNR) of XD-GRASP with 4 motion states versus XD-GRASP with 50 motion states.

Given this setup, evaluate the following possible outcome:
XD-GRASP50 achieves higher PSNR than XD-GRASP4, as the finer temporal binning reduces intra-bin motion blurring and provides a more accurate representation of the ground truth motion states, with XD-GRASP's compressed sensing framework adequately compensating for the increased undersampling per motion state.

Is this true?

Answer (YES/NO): NO